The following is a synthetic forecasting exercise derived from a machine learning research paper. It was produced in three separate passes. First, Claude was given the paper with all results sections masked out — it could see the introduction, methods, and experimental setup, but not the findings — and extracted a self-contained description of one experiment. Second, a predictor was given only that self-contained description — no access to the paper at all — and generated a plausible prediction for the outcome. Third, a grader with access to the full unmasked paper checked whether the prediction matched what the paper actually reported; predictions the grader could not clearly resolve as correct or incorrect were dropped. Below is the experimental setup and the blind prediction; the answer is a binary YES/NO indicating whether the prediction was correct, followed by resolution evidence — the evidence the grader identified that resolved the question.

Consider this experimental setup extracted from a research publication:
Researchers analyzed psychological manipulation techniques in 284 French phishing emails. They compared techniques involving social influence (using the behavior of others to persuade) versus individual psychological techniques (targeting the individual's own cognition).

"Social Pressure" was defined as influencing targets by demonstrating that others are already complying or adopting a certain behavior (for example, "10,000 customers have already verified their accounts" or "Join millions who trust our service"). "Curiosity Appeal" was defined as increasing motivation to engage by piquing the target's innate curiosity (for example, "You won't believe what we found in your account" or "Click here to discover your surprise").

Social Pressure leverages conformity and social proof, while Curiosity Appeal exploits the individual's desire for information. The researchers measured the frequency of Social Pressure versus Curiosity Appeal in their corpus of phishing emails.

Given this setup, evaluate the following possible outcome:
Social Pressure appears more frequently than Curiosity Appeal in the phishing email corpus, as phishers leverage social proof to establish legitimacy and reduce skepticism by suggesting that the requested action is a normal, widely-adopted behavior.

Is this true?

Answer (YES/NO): NO